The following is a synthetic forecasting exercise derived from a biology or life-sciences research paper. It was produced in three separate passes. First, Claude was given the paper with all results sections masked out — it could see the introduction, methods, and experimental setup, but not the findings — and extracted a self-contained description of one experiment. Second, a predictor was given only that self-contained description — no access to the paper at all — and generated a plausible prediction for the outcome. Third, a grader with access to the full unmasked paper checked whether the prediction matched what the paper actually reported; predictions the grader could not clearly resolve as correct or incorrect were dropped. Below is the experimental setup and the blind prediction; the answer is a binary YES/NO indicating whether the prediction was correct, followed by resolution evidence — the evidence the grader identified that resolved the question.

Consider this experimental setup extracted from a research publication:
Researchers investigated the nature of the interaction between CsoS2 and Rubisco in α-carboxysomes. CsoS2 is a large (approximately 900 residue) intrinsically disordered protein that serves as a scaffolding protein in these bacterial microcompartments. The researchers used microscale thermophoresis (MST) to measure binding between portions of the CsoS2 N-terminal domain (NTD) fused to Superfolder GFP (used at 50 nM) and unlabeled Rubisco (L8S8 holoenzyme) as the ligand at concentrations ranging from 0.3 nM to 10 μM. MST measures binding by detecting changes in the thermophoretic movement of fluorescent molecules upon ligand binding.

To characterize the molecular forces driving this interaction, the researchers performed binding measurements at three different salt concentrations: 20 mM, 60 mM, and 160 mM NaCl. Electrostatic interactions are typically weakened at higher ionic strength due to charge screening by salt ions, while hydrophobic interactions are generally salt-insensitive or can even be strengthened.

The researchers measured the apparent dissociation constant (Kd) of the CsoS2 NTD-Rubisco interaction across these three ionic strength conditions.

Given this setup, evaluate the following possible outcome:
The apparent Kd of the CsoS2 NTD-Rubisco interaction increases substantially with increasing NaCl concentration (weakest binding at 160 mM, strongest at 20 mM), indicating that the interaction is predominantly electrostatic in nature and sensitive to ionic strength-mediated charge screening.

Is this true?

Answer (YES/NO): YES